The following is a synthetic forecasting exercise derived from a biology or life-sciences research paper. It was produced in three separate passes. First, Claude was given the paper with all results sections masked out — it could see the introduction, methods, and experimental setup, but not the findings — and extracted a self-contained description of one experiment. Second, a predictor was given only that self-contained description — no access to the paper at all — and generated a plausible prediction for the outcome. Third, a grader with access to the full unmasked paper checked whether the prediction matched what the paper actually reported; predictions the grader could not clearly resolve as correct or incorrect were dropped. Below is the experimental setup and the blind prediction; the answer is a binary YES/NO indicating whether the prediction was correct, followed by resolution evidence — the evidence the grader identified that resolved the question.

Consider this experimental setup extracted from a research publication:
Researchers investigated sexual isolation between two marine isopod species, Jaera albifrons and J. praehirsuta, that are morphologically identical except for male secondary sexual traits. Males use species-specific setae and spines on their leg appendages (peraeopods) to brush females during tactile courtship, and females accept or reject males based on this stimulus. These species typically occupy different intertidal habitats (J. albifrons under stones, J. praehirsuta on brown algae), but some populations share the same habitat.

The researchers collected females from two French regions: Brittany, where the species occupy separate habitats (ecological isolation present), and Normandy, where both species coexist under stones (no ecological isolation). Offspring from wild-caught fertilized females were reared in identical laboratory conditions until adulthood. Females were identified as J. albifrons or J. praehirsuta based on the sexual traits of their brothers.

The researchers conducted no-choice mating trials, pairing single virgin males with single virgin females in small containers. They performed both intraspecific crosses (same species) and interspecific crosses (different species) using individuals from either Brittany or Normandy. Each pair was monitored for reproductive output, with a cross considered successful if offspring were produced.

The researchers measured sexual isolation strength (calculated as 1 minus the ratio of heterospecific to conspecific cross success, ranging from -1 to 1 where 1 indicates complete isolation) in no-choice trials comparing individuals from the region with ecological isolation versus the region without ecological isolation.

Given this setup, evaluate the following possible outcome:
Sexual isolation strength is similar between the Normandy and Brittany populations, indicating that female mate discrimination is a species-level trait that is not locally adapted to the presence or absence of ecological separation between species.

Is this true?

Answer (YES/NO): NO